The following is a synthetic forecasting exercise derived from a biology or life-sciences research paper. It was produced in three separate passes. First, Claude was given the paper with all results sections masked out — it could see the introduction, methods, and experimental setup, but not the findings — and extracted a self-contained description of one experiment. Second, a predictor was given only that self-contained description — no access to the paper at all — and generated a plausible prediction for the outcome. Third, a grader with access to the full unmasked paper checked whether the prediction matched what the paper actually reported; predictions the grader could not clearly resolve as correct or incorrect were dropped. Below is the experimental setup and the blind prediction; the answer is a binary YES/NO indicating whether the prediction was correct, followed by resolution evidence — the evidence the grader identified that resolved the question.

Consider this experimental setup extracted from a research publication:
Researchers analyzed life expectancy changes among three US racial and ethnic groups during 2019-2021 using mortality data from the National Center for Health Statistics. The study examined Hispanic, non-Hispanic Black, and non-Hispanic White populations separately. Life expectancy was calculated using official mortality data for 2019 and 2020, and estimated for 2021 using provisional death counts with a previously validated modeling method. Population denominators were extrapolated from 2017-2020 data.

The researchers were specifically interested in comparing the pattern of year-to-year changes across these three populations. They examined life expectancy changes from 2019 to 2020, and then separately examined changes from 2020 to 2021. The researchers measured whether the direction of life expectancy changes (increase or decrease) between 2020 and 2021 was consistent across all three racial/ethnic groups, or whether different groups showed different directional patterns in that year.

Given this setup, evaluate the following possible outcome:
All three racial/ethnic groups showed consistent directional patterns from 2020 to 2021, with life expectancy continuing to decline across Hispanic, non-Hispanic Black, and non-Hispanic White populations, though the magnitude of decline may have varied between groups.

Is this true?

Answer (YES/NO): NO